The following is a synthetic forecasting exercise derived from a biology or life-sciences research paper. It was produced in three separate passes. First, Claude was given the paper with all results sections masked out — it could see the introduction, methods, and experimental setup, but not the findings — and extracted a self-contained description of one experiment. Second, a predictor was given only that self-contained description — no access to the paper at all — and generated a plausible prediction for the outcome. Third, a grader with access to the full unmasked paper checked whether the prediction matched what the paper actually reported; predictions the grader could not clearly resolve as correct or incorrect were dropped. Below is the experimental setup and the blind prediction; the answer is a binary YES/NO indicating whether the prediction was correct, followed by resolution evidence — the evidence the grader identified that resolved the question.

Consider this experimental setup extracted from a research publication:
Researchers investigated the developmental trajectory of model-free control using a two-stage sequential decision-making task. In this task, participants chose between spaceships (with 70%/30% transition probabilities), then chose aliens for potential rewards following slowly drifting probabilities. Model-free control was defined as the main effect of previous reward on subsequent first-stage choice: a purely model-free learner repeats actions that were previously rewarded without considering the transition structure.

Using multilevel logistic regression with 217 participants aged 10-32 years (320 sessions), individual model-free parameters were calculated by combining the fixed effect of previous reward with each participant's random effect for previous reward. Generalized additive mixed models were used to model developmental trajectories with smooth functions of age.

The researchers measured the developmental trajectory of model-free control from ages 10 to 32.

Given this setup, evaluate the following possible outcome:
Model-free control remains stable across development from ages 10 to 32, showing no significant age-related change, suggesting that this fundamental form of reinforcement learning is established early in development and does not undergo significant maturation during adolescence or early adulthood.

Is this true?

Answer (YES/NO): NO